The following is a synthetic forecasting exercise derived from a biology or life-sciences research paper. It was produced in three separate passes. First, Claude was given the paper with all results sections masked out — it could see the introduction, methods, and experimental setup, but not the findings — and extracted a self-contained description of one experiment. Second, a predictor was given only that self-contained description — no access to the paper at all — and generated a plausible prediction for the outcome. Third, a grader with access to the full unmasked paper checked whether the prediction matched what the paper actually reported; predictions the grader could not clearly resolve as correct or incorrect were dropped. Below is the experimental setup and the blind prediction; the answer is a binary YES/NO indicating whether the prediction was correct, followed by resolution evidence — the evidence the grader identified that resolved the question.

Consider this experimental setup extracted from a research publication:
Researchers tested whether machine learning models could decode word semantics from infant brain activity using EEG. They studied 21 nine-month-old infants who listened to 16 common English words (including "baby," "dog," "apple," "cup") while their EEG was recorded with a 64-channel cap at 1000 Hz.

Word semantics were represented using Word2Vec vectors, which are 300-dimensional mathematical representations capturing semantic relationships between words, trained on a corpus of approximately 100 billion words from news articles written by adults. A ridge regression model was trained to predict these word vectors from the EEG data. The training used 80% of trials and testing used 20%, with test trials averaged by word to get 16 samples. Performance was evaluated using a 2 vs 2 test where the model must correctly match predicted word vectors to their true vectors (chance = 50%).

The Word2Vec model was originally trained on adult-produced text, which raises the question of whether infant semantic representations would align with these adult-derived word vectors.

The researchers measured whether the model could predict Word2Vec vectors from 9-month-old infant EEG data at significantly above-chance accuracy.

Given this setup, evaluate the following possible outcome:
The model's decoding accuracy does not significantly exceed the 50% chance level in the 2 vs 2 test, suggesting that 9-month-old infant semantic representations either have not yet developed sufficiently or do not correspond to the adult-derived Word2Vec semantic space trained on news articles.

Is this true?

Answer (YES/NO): NO